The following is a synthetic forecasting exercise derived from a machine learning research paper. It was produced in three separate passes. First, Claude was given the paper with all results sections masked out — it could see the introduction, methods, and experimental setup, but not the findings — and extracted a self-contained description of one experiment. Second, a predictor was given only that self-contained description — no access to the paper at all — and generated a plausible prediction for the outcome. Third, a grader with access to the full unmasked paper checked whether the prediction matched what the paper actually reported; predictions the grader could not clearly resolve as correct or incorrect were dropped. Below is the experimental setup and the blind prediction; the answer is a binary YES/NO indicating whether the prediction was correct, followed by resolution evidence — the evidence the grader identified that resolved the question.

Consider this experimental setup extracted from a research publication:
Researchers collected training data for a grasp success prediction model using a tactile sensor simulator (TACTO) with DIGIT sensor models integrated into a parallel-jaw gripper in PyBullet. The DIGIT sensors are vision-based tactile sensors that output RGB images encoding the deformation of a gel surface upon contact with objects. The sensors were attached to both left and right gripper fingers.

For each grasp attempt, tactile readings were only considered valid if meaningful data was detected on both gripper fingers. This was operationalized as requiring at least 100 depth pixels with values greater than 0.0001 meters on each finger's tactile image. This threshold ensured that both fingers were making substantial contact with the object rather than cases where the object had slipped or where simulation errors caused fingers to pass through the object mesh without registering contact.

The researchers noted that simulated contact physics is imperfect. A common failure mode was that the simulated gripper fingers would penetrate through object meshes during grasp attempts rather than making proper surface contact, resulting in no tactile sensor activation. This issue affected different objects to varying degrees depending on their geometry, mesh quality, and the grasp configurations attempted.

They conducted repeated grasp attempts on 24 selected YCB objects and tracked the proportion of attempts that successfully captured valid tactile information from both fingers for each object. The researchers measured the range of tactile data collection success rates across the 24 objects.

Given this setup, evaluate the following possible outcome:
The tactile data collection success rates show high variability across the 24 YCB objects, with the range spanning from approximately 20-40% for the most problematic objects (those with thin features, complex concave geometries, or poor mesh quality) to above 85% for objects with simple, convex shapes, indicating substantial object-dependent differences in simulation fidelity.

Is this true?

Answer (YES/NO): NO